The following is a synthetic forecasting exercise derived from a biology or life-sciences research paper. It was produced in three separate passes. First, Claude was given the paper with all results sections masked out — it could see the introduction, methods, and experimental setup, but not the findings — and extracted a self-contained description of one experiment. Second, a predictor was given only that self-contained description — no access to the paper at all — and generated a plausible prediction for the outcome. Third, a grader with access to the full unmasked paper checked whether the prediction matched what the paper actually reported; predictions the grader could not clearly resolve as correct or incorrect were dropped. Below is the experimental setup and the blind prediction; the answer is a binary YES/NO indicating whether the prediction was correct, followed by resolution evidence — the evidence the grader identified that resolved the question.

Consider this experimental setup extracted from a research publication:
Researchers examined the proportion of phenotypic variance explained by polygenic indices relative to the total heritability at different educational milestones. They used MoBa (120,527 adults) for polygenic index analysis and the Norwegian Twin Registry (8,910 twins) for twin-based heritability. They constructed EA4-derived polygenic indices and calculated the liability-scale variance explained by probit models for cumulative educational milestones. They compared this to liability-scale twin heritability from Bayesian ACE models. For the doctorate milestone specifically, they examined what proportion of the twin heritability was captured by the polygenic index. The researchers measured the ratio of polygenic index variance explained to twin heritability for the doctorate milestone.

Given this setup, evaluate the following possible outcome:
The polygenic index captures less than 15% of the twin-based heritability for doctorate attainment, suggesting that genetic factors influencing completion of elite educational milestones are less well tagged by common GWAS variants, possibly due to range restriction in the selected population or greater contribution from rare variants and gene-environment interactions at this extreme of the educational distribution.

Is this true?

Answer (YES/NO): NO